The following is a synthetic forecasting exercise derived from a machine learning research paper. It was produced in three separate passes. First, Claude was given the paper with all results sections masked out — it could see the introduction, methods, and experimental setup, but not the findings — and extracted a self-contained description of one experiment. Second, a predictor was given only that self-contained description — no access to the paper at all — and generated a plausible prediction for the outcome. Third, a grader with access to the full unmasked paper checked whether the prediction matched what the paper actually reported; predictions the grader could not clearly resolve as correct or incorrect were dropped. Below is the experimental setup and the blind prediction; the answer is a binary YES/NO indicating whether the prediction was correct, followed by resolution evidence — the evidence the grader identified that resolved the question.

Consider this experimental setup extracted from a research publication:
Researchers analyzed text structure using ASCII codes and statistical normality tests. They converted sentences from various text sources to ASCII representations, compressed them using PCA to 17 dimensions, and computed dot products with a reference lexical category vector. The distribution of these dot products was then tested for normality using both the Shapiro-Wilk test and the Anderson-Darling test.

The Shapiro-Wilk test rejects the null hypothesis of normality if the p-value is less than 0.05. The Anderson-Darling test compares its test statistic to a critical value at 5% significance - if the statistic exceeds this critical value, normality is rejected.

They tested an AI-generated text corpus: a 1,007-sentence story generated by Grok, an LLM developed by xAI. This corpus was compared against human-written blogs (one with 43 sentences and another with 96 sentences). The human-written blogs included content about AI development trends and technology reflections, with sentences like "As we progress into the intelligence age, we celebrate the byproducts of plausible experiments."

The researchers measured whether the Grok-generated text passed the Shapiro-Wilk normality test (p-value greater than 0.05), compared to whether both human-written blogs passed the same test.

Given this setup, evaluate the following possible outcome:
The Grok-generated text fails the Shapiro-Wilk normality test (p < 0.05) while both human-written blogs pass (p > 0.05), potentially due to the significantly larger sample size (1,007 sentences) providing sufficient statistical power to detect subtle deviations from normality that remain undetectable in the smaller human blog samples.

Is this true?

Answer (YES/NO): YES